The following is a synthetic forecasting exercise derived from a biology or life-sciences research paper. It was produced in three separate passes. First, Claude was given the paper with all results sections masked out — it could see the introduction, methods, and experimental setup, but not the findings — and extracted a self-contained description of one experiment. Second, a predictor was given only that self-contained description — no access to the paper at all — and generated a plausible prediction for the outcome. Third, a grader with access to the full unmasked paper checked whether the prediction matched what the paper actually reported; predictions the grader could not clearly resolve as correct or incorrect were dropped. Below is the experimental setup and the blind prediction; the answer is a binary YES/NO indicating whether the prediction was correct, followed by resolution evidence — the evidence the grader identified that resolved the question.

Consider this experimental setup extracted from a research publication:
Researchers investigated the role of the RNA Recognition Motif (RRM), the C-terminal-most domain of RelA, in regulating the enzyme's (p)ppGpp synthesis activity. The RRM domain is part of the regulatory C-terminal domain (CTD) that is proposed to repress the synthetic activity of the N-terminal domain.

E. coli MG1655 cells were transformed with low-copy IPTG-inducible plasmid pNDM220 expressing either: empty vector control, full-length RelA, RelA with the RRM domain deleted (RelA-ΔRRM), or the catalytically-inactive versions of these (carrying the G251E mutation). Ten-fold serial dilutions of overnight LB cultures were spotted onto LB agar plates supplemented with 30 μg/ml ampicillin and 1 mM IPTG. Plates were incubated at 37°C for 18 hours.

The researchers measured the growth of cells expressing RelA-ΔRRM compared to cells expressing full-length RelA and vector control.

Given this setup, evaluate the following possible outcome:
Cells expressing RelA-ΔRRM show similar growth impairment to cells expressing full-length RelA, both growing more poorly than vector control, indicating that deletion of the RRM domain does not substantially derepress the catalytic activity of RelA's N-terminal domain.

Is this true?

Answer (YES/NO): NO